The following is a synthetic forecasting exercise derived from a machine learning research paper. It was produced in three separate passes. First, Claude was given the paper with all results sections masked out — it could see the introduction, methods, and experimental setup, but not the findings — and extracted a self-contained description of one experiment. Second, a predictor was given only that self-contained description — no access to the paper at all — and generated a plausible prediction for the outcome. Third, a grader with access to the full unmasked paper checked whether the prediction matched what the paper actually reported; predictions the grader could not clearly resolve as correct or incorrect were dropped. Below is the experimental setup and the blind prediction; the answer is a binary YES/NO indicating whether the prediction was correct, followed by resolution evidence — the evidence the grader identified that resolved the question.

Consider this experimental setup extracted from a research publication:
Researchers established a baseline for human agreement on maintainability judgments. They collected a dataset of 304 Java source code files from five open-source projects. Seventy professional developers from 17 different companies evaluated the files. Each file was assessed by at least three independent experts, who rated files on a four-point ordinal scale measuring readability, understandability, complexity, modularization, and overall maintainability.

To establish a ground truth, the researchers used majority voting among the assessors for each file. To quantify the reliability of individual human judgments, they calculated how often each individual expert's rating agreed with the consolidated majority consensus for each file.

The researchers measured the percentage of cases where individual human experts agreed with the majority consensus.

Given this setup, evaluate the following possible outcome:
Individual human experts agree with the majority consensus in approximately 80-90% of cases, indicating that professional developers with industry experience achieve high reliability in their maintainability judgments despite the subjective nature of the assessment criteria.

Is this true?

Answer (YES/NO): NO